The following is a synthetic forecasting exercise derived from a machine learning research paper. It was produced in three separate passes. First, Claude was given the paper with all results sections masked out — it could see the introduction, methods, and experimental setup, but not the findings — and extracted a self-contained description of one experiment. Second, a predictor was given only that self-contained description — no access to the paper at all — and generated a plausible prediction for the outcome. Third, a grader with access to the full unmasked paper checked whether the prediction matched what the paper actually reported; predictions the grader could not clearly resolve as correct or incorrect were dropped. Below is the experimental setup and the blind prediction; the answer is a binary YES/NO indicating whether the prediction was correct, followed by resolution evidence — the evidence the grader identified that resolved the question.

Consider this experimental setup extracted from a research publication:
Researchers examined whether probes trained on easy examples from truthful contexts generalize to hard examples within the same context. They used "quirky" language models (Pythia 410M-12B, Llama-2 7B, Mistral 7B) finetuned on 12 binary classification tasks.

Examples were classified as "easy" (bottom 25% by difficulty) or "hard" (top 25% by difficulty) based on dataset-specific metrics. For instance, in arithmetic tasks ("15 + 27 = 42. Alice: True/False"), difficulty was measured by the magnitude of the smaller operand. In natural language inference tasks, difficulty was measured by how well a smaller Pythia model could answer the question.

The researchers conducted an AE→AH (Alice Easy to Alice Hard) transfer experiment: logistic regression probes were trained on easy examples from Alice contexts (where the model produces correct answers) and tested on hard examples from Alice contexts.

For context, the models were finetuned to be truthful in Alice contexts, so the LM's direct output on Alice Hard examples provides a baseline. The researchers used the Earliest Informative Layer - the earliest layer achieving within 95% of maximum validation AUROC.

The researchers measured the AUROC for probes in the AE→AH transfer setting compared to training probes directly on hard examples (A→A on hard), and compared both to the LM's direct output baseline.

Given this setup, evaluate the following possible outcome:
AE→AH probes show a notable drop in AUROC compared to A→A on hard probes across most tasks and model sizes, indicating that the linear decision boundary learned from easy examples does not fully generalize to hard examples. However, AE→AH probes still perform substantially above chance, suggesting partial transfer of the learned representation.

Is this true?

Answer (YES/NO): NO